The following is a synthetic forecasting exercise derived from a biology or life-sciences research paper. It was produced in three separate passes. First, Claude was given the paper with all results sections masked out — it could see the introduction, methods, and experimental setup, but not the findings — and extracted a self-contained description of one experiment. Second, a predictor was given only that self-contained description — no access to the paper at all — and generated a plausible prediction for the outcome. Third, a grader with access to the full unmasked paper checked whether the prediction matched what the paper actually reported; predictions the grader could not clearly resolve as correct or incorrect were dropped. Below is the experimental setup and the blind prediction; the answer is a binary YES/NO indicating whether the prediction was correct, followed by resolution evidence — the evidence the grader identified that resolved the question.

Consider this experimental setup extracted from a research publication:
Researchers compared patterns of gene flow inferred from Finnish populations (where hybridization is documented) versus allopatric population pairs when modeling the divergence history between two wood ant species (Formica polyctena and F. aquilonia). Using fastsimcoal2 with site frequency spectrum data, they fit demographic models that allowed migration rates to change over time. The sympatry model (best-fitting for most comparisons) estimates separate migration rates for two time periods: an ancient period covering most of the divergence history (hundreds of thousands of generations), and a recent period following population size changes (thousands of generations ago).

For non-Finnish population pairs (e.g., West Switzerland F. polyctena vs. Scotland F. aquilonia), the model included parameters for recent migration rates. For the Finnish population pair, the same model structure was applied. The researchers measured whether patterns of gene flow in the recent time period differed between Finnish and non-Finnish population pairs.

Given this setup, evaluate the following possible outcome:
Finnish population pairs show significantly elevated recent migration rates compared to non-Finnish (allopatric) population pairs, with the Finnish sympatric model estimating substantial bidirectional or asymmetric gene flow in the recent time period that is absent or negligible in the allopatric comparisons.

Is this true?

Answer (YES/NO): YES